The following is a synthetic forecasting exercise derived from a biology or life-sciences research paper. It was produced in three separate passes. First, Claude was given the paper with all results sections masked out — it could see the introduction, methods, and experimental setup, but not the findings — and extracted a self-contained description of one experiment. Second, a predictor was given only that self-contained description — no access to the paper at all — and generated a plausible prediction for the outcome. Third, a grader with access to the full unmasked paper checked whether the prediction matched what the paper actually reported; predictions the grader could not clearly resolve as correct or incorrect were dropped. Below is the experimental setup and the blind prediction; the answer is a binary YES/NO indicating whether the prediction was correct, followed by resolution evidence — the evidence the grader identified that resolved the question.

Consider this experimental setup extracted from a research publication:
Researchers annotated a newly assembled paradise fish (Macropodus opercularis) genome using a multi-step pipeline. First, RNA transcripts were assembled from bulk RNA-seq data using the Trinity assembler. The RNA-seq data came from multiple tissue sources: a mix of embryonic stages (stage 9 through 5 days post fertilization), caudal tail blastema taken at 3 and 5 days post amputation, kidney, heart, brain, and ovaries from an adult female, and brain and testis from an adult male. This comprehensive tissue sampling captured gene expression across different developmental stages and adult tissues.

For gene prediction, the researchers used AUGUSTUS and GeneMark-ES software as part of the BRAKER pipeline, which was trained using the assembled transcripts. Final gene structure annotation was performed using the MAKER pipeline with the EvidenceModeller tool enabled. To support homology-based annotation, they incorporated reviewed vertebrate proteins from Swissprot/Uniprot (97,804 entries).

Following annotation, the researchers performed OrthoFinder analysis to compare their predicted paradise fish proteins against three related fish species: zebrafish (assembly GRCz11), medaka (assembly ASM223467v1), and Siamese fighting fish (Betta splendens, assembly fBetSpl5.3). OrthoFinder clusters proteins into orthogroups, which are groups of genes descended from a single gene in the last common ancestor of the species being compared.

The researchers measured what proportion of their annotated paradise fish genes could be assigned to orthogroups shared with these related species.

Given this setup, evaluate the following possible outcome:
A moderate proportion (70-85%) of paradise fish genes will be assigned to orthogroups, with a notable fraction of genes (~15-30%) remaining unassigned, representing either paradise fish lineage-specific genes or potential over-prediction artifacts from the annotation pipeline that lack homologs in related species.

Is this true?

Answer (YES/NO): NO